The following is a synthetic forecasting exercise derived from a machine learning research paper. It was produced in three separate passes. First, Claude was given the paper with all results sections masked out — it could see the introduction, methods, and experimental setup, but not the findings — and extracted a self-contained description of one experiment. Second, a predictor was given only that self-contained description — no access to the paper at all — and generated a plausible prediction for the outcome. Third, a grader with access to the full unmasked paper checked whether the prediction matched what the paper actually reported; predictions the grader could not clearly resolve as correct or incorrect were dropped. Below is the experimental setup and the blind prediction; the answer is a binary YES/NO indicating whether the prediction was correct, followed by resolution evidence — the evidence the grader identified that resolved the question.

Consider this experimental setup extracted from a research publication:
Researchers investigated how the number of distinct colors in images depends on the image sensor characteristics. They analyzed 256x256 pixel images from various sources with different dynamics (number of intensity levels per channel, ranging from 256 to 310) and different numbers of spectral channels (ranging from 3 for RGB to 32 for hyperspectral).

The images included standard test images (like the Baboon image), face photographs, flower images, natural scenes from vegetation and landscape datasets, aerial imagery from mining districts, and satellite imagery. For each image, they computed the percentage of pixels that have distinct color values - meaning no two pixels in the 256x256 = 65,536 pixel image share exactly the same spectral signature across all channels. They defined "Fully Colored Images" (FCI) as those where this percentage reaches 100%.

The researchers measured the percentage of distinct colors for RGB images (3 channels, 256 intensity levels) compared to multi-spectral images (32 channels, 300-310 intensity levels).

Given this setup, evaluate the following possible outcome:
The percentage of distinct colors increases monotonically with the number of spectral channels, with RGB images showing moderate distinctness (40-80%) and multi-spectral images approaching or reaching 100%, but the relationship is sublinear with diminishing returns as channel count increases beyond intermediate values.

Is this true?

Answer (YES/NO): NO